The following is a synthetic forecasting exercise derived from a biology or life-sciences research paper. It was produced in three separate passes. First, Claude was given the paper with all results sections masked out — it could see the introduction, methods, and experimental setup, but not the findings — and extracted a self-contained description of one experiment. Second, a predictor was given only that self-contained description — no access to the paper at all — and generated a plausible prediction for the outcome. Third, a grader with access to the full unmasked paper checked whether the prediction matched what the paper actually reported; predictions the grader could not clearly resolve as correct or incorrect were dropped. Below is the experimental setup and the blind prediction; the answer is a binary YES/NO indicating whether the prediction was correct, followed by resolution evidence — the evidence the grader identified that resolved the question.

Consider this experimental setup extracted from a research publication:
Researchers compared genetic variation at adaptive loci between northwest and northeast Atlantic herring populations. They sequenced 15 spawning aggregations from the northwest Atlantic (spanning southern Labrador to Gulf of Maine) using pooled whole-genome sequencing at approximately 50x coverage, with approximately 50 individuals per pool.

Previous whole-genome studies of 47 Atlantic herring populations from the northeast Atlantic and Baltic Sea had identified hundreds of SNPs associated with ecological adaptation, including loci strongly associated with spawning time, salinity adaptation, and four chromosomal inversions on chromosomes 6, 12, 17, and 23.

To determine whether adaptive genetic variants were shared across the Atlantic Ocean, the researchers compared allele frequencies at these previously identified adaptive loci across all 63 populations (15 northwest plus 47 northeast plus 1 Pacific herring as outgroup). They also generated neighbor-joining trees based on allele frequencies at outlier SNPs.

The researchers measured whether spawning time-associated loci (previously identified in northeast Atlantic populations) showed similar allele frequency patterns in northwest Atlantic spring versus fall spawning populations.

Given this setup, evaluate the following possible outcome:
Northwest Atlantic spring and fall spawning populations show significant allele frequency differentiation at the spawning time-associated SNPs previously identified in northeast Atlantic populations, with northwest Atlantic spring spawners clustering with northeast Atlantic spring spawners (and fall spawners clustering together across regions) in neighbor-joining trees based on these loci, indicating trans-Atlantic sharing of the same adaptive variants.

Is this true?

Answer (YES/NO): NO